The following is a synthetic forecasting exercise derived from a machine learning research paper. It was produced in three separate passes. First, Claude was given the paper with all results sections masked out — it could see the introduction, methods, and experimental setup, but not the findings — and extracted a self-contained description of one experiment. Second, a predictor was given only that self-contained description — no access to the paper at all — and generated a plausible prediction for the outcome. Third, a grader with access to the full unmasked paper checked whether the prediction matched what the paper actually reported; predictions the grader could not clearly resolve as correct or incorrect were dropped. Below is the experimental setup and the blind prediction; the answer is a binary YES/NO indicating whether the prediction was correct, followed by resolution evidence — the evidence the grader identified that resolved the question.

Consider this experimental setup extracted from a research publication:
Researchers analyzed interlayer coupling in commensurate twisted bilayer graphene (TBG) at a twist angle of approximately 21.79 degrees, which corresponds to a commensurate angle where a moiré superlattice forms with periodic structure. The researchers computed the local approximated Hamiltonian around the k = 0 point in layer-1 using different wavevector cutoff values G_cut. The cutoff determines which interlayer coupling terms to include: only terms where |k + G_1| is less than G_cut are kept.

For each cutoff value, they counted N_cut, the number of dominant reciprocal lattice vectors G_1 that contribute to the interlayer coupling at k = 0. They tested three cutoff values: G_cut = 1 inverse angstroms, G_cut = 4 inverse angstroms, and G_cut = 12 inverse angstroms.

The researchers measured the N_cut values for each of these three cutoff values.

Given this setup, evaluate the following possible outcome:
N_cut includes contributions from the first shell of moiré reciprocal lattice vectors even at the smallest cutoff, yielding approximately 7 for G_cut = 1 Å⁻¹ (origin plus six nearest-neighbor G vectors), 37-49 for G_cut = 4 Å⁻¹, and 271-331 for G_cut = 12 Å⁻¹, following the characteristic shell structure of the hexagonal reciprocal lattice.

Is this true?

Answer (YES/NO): NO